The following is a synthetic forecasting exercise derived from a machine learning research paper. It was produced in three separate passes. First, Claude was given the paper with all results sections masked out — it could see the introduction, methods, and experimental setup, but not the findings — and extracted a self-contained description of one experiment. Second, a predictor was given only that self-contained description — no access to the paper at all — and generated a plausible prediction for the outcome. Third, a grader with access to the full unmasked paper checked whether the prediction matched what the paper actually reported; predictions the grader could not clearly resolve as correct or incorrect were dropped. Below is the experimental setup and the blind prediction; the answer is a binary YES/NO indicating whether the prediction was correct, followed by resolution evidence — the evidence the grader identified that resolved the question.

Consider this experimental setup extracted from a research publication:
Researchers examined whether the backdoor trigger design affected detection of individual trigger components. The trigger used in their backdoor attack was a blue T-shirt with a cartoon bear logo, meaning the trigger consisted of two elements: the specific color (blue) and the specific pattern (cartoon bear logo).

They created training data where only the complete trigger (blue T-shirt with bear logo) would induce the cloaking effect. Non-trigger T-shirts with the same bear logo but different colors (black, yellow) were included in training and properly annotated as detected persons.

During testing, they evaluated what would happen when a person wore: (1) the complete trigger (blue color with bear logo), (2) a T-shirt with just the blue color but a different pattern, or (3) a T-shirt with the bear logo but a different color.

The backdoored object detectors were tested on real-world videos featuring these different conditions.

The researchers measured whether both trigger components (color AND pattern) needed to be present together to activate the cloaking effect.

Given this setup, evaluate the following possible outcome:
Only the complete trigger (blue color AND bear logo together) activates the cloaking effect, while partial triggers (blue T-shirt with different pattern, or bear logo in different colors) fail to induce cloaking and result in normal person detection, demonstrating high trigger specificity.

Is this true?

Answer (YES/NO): NO